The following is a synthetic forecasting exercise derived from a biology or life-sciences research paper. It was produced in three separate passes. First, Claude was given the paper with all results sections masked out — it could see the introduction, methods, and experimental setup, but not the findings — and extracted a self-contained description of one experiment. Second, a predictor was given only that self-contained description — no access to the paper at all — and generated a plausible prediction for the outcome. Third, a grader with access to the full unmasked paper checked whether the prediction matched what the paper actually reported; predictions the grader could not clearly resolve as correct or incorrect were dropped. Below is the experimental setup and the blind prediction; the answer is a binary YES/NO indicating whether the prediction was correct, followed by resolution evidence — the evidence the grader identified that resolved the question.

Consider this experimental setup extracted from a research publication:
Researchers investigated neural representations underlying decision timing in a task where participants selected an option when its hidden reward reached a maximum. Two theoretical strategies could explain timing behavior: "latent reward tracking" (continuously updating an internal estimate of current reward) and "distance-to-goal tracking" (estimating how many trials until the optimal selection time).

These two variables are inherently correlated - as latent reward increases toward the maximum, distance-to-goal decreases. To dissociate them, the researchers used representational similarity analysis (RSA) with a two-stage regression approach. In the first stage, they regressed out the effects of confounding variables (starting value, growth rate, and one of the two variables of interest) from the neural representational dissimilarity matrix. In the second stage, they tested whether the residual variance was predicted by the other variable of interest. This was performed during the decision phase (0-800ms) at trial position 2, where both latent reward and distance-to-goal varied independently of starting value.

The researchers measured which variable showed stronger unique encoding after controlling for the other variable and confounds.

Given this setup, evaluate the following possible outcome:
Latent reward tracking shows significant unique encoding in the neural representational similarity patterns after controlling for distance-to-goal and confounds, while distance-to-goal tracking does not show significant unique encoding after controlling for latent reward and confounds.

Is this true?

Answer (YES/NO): NO